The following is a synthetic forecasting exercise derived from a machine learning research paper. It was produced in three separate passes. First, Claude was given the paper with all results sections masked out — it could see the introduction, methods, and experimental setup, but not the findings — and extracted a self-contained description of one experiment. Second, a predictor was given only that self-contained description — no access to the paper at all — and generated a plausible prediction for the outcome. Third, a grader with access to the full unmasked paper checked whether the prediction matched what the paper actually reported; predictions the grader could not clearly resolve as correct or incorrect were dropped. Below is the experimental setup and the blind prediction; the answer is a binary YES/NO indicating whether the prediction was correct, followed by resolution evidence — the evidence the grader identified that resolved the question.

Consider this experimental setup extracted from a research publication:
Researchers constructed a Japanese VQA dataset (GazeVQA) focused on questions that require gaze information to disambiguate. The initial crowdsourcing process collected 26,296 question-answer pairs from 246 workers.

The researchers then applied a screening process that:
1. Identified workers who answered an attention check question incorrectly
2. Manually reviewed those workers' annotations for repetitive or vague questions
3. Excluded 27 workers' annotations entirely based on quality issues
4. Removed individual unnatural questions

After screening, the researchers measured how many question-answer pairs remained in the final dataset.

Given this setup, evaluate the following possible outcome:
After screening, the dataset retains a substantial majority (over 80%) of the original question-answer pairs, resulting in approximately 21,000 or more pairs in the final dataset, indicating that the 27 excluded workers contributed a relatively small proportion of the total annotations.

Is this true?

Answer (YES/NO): NO